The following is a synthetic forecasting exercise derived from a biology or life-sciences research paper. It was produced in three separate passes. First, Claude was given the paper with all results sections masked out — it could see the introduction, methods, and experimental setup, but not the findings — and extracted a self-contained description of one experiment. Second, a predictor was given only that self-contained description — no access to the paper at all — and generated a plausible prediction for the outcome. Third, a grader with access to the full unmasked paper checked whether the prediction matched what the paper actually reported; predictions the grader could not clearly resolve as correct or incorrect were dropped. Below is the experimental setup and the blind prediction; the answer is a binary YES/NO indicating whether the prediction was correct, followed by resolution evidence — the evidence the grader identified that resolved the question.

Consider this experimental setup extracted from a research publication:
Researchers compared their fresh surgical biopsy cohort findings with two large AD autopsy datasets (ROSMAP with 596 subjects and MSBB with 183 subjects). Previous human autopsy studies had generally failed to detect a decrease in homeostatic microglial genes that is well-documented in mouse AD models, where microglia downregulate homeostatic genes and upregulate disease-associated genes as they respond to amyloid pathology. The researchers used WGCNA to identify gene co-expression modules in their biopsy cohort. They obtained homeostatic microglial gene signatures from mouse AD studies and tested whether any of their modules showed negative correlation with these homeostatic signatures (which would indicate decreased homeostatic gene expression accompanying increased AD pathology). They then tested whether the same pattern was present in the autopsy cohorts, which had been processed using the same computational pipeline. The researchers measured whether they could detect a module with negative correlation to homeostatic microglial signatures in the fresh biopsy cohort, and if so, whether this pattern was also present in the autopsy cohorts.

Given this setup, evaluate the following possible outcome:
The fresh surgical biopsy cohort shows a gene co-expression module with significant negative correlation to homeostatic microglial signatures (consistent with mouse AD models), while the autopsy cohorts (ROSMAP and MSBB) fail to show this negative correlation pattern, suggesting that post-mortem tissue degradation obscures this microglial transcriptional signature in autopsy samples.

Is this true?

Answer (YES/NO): NO